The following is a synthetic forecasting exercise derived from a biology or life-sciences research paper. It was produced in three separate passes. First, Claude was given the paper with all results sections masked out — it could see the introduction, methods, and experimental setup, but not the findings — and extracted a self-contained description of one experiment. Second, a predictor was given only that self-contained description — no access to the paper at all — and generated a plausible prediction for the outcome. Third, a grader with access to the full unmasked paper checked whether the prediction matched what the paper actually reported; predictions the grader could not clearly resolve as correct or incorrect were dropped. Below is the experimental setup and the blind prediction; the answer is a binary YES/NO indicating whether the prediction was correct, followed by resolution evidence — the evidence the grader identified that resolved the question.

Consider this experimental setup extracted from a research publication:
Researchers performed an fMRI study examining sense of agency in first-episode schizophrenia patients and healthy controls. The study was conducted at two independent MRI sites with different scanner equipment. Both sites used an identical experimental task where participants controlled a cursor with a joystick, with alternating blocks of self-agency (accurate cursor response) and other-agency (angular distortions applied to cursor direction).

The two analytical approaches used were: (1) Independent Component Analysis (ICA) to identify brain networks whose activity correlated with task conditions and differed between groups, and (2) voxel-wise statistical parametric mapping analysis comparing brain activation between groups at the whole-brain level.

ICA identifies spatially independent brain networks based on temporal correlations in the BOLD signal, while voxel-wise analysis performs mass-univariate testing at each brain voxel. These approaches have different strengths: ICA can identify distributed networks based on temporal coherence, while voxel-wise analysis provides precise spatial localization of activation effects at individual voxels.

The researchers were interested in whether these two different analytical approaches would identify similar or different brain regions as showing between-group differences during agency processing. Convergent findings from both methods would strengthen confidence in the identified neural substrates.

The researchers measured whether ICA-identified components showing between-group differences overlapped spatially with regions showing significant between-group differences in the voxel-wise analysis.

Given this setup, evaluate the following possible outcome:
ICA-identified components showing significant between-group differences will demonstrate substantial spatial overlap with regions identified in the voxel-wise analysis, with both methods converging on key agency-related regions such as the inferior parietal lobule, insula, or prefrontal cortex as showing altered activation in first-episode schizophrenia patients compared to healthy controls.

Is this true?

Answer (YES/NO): NO